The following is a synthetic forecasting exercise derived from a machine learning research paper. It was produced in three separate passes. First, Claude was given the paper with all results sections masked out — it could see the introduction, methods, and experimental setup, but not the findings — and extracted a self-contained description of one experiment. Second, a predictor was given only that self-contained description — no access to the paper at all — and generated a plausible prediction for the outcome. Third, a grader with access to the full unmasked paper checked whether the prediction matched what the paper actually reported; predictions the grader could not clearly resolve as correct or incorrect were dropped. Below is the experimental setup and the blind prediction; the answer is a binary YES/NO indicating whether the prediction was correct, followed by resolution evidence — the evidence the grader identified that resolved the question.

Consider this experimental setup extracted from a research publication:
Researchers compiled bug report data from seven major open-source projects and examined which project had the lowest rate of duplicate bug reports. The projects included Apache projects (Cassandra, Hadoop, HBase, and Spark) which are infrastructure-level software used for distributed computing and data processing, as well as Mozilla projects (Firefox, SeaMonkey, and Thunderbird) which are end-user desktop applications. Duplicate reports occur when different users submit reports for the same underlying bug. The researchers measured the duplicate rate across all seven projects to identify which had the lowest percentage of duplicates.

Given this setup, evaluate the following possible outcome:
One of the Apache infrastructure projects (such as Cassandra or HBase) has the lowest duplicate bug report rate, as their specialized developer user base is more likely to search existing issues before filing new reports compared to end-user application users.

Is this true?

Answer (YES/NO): YES